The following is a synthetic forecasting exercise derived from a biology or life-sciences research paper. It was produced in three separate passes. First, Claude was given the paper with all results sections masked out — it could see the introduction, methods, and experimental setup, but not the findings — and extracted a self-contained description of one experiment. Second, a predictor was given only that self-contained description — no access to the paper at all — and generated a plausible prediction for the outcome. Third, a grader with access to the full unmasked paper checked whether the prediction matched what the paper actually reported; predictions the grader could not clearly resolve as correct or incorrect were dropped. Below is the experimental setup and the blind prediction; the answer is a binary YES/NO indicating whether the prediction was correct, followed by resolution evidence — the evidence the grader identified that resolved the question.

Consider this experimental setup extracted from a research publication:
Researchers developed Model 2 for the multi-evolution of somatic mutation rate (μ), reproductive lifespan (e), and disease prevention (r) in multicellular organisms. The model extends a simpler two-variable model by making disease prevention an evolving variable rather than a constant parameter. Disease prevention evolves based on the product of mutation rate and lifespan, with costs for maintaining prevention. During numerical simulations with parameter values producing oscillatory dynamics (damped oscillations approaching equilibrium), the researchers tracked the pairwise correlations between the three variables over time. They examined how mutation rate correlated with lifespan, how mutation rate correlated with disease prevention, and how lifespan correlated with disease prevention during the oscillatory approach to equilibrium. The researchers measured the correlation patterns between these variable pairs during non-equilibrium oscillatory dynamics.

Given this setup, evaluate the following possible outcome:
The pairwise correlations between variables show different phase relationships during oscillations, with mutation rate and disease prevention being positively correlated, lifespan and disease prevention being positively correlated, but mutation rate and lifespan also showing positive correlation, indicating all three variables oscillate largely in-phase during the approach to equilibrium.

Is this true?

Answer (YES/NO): NO